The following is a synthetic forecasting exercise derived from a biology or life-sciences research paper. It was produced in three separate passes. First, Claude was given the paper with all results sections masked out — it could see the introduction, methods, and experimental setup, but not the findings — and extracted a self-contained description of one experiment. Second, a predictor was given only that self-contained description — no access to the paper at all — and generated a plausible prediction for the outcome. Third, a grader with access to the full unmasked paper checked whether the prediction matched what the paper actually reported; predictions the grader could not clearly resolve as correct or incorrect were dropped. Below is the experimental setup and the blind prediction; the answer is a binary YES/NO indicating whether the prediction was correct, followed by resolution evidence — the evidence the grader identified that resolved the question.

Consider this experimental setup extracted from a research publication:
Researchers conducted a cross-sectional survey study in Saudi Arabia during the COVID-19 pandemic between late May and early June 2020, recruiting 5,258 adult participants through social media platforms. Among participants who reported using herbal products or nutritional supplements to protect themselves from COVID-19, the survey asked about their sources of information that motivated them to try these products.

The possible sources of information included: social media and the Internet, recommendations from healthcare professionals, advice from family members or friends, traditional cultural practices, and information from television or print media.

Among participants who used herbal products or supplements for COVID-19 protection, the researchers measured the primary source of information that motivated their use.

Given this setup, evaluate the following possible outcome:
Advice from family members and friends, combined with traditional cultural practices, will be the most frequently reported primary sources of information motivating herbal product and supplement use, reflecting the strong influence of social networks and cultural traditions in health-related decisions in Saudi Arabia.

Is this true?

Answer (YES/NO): NO